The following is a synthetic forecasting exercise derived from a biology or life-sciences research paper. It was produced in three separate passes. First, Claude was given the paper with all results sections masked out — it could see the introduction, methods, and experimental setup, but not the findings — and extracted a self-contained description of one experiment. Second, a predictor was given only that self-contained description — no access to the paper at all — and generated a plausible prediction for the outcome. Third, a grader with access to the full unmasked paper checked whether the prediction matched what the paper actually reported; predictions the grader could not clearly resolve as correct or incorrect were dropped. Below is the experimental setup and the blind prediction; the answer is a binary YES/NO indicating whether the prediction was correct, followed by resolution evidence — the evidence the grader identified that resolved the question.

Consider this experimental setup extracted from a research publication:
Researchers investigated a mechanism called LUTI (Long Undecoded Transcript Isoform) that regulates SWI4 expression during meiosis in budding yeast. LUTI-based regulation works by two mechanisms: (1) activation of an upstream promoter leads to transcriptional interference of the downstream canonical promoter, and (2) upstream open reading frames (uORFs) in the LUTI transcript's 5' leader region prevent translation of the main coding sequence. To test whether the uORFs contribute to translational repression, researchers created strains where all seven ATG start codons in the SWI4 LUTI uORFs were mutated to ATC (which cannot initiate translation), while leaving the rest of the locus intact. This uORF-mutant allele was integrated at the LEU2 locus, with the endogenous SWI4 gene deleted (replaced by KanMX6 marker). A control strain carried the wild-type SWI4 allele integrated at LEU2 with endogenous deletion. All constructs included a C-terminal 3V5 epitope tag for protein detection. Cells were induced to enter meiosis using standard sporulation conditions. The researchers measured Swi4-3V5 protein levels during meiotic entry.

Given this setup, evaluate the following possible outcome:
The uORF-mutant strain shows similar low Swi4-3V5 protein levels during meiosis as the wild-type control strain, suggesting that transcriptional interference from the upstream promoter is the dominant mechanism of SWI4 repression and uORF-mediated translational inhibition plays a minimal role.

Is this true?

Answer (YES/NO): NO